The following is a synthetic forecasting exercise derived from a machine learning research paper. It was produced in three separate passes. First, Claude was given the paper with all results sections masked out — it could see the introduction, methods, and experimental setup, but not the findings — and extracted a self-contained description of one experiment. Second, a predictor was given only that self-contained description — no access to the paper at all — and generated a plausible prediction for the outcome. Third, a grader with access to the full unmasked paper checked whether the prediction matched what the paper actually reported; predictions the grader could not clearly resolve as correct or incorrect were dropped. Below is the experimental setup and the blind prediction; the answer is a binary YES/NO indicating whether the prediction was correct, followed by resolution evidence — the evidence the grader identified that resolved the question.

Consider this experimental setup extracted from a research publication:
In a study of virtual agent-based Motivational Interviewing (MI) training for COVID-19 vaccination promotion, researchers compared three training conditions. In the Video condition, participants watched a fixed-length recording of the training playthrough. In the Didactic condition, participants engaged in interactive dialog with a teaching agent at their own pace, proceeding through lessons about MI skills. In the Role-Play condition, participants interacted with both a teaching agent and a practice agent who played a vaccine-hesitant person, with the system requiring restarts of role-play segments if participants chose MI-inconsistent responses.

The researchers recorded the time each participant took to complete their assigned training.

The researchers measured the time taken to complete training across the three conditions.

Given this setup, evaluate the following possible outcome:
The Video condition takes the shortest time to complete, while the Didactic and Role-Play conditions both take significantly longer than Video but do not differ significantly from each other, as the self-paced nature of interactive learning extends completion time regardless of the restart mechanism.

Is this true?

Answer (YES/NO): NO